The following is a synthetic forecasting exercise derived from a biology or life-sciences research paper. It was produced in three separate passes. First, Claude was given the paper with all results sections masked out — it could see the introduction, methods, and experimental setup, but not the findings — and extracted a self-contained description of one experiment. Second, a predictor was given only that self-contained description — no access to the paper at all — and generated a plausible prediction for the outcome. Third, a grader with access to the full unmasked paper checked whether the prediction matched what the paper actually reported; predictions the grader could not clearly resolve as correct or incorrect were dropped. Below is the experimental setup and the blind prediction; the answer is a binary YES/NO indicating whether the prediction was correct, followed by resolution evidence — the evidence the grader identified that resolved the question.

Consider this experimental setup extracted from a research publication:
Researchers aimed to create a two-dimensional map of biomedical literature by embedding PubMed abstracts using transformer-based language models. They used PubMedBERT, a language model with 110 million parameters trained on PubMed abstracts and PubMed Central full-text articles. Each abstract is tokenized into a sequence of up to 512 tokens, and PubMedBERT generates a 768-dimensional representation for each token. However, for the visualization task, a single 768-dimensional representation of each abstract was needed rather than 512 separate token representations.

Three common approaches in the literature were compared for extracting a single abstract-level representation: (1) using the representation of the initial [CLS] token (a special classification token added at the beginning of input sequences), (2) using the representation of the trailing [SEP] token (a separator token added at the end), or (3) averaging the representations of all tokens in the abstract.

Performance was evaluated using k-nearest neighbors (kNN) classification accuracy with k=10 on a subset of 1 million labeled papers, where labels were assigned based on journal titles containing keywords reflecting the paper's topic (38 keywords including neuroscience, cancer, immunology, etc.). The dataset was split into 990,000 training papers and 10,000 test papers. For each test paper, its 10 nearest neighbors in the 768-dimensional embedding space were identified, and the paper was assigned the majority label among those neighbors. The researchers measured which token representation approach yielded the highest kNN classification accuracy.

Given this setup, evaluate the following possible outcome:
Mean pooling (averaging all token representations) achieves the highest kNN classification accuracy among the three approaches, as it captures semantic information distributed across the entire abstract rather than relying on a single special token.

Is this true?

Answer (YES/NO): NO